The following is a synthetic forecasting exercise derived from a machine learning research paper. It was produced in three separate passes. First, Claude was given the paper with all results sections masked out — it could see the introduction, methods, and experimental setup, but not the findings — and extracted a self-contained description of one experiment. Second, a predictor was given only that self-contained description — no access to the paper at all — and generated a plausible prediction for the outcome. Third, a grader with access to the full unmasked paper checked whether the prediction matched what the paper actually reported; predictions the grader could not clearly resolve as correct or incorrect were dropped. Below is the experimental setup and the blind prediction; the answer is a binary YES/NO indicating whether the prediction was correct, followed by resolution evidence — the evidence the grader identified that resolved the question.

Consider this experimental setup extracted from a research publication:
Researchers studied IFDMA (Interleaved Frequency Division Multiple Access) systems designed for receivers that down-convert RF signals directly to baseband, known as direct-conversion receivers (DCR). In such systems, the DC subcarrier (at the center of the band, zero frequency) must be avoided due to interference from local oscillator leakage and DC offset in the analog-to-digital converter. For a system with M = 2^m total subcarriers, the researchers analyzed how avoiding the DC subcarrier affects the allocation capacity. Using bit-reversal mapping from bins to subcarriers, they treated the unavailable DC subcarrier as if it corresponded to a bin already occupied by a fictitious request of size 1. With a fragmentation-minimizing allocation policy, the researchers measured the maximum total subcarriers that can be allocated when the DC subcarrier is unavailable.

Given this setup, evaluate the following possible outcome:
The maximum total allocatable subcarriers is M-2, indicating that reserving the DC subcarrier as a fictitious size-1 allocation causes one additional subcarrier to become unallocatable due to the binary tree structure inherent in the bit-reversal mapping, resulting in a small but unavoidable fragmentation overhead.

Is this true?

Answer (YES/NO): NO